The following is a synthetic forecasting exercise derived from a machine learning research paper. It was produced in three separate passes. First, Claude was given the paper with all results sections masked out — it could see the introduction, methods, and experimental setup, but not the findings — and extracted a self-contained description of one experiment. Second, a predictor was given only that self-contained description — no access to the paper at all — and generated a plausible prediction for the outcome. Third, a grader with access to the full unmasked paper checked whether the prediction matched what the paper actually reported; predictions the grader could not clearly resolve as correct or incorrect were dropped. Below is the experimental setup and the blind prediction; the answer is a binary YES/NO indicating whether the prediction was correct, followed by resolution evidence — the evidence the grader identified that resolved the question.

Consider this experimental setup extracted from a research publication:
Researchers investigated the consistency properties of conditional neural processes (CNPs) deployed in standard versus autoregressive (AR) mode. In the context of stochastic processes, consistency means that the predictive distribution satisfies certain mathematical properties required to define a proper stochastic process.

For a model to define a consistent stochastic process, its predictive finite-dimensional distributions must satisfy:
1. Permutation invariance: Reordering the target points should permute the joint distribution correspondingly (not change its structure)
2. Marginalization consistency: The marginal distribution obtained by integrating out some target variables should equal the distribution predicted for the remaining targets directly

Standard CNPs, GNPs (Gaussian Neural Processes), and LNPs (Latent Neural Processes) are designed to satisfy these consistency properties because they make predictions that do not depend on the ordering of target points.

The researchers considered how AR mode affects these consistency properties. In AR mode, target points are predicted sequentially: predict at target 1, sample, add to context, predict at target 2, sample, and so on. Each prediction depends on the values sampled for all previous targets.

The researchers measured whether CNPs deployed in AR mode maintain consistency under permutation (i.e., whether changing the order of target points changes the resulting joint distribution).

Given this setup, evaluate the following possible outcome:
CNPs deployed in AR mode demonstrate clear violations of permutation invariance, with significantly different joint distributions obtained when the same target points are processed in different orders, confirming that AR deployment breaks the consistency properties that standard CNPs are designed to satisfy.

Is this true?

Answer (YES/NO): YES